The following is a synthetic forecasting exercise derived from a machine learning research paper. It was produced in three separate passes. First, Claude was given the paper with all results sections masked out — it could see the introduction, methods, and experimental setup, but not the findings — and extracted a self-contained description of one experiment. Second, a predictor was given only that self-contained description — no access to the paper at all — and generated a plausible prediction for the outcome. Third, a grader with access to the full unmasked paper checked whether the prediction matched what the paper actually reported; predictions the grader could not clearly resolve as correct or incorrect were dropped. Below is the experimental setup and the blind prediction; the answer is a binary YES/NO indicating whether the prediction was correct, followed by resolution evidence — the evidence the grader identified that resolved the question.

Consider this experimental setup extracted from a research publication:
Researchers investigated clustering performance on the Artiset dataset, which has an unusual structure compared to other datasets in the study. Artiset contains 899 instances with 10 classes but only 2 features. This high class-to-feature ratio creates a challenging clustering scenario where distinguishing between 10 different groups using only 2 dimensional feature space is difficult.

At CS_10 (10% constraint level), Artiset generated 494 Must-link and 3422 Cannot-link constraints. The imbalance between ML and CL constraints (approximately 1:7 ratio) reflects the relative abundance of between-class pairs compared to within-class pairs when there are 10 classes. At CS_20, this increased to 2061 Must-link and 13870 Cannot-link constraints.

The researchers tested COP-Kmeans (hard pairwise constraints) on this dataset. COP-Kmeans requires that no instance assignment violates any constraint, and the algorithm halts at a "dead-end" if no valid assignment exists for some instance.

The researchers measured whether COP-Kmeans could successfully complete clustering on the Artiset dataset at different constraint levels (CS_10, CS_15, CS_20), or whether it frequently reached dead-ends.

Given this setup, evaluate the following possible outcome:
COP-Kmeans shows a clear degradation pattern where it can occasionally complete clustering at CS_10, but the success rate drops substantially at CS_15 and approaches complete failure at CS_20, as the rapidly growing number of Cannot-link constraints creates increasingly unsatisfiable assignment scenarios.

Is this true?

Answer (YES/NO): NO